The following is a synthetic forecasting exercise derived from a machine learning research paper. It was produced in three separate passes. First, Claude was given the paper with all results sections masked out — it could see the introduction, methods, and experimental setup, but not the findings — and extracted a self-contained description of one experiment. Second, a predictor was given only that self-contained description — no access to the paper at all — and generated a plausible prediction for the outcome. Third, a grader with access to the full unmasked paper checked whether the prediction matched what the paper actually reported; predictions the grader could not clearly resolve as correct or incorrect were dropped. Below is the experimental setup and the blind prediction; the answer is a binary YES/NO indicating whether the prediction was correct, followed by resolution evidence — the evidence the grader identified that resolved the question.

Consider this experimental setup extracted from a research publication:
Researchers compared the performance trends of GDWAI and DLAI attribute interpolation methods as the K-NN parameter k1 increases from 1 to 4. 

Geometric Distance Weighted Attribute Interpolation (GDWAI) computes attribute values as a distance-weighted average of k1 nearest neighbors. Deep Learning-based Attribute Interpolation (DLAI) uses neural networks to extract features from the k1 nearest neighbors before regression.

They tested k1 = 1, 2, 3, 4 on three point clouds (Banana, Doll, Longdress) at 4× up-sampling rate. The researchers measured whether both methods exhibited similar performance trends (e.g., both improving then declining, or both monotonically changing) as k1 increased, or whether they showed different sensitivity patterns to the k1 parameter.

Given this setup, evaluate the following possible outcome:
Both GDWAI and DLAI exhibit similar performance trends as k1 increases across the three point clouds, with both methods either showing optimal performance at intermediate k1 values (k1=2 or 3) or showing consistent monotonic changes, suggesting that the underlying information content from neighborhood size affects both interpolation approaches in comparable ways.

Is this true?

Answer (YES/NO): YES